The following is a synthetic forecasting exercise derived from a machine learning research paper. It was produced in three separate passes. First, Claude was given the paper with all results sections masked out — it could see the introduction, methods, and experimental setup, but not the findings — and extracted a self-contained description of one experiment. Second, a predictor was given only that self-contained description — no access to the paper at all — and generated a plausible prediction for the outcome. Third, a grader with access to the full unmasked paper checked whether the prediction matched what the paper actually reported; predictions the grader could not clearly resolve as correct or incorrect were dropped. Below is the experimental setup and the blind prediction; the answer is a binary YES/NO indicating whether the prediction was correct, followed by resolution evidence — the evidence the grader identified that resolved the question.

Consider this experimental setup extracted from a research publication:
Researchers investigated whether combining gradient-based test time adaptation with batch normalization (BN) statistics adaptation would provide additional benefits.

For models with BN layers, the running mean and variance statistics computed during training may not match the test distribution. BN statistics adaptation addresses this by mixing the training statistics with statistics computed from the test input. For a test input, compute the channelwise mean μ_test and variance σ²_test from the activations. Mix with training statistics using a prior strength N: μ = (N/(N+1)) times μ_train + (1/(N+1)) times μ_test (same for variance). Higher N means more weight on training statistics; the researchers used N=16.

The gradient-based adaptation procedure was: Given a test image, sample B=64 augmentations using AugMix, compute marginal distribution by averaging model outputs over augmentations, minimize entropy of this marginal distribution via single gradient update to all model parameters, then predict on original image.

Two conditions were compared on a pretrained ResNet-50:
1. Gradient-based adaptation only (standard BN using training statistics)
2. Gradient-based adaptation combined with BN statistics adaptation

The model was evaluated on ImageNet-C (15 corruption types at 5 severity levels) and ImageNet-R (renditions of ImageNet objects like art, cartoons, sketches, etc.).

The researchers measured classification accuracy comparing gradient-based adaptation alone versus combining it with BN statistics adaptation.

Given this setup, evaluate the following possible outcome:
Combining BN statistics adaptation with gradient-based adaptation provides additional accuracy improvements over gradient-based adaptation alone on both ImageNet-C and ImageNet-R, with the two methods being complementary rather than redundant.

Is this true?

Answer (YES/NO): YES